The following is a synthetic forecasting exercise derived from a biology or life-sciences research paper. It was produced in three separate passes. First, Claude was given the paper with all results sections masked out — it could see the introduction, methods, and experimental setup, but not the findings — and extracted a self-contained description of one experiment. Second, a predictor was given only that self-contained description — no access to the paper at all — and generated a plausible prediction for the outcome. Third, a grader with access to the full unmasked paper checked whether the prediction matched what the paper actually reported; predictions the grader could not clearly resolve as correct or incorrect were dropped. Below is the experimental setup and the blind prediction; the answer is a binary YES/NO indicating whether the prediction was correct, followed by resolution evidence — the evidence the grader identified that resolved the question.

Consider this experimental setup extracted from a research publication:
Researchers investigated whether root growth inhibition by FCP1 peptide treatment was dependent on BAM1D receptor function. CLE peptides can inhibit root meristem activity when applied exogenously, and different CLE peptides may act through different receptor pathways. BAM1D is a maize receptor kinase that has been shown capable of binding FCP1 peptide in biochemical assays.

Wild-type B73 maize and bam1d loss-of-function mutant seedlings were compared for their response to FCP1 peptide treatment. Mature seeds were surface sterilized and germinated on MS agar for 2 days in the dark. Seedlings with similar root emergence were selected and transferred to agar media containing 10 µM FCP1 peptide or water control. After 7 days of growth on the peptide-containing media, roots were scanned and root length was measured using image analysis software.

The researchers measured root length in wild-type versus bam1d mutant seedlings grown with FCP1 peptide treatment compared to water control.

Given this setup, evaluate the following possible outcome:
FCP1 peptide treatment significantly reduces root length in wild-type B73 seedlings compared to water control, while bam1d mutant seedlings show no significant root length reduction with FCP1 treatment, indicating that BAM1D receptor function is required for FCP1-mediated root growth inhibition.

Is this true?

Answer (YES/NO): YES